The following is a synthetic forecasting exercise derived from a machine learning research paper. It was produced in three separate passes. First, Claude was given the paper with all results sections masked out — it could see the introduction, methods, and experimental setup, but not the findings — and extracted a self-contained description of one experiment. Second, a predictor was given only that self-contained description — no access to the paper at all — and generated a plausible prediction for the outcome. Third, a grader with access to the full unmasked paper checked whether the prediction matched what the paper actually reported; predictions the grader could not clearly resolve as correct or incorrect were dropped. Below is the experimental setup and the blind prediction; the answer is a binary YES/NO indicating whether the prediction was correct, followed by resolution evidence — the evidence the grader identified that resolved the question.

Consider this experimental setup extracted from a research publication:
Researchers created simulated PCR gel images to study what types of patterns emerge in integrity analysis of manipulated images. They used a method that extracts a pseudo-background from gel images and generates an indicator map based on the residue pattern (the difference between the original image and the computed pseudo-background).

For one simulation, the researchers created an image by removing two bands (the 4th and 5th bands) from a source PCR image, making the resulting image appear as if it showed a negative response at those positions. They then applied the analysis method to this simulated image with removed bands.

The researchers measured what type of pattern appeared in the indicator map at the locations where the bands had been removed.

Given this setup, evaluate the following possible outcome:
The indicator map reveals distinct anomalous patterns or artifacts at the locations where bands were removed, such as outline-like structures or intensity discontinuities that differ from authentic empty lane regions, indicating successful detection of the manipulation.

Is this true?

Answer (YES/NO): YES